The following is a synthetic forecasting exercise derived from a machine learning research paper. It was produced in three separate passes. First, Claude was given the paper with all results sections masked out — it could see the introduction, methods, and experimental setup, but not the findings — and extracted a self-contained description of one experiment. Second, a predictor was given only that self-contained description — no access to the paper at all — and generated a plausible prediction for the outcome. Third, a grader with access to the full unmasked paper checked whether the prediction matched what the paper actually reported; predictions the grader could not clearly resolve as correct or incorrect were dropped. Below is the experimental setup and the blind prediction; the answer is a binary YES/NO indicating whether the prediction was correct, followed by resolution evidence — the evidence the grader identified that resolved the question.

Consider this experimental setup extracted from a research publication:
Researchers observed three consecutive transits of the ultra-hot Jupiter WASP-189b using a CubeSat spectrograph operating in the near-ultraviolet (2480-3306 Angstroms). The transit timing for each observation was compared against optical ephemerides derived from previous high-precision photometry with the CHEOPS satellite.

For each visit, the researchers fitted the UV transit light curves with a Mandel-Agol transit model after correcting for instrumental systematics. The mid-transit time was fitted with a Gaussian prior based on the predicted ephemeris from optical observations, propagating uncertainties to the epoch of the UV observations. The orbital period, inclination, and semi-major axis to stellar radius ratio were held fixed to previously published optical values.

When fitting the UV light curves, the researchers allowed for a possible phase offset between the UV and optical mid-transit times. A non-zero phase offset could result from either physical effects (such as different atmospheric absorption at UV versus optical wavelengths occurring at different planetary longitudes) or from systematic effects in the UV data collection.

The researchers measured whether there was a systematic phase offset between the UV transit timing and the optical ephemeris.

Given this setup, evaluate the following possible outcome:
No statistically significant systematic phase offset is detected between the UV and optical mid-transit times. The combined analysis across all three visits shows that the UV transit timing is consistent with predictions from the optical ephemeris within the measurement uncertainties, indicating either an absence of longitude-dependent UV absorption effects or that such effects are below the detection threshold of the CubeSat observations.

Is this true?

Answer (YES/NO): NO